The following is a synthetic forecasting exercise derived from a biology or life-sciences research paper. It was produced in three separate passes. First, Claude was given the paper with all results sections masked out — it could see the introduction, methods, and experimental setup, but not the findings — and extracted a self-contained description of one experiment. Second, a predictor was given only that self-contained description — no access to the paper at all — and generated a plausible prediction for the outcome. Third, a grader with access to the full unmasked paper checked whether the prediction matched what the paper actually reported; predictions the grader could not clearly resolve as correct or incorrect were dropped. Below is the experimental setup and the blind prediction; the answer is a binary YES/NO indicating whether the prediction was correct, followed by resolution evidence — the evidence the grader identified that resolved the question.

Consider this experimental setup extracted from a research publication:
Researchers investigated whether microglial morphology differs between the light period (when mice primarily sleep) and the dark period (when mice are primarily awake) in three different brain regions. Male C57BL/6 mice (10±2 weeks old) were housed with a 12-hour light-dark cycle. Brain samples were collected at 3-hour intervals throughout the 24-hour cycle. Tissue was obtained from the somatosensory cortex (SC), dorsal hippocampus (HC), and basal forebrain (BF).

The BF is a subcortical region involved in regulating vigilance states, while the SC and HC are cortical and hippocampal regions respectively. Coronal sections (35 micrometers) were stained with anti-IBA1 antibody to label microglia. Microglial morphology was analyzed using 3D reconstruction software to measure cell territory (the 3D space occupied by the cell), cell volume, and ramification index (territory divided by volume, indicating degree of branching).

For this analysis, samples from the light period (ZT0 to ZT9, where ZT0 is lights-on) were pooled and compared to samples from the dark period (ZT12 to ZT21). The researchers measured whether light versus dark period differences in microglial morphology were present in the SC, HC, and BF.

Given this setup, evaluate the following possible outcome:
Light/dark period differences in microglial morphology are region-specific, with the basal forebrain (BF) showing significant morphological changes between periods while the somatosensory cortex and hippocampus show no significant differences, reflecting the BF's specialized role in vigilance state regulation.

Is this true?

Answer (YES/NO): NO